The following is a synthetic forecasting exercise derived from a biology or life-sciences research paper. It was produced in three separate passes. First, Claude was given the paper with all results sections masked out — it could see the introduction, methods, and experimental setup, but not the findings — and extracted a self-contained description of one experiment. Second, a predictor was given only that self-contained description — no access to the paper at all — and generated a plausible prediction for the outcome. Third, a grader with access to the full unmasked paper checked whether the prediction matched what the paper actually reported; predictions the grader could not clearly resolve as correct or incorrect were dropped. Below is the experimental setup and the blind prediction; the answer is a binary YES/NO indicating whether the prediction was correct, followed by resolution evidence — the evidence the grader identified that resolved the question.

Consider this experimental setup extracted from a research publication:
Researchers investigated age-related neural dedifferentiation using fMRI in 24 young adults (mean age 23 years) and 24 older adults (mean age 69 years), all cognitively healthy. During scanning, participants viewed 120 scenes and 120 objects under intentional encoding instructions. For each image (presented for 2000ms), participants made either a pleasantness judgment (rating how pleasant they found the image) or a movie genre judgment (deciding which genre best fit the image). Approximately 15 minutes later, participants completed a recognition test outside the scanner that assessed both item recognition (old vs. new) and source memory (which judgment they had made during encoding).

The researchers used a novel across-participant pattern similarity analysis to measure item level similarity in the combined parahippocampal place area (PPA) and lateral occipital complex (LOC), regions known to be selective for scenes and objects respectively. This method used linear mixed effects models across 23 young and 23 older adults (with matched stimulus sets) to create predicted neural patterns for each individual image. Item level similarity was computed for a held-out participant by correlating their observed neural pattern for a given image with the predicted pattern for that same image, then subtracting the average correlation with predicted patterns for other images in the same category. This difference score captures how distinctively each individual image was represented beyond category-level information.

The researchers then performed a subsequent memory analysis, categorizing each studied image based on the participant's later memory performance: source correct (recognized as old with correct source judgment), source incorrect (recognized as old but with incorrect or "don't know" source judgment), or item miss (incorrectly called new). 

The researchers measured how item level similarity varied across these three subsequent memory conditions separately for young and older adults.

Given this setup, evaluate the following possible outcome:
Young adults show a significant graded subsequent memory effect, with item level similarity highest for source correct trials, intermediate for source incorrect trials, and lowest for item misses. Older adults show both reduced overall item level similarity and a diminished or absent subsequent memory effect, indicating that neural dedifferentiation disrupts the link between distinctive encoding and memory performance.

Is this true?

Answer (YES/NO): YES